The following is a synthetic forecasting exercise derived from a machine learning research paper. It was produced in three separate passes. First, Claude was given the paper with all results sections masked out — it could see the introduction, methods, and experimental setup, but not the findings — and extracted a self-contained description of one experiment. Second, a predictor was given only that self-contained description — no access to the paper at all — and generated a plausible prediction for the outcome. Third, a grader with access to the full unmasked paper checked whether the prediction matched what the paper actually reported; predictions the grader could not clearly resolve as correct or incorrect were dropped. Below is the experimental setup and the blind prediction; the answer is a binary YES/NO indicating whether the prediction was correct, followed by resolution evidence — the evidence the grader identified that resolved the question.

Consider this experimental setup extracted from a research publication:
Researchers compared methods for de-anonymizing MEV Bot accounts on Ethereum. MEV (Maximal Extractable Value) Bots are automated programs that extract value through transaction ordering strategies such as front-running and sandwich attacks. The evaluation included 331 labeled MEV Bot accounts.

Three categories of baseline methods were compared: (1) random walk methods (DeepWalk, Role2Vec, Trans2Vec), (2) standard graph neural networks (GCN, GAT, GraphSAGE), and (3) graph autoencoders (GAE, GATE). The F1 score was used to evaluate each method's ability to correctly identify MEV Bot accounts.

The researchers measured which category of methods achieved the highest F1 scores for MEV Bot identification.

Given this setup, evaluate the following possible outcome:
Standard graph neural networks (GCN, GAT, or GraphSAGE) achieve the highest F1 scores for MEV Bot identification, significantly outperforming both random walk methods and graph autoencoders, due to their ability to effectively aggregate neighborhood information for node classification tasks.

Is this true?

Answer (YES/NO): NO